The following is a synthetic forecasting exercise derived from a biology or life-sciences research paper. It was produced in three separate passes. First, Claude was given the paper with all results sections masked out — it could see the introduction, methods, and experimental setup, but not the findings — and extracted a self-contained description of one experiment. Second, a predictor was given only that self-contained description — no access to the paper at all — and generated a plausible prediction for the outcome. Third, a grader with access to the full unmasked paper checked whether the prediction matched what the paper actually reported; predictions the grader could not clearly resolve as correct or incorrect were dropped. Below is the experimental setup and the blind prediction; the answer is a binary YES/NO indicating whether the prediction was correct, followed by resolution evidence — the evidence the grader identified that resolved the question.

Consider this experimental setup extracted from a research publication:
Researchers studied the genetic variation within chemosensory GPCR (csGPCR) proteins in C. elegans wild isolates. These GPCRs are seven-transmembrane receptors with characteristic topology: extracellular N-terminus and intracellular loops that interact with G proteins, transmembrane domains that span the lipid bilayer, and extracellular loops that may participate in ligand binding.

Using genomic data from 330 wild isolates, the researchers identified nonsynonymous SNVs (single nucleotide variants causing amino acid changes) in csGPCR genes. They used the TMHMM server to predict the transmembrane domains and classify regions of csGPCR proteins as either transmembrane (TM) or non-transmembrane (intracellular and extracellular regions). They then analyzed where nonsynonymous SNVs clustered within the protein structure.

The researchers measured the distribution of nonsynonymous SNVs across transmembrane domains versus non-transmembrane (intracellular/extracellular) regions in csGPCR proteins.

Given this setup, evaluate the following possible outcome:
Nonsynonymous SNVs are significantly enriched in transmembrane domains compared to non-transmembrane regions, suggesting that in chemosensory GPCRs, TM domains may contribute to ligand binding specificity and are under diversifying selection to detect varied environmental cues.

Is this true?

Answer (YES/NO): NO